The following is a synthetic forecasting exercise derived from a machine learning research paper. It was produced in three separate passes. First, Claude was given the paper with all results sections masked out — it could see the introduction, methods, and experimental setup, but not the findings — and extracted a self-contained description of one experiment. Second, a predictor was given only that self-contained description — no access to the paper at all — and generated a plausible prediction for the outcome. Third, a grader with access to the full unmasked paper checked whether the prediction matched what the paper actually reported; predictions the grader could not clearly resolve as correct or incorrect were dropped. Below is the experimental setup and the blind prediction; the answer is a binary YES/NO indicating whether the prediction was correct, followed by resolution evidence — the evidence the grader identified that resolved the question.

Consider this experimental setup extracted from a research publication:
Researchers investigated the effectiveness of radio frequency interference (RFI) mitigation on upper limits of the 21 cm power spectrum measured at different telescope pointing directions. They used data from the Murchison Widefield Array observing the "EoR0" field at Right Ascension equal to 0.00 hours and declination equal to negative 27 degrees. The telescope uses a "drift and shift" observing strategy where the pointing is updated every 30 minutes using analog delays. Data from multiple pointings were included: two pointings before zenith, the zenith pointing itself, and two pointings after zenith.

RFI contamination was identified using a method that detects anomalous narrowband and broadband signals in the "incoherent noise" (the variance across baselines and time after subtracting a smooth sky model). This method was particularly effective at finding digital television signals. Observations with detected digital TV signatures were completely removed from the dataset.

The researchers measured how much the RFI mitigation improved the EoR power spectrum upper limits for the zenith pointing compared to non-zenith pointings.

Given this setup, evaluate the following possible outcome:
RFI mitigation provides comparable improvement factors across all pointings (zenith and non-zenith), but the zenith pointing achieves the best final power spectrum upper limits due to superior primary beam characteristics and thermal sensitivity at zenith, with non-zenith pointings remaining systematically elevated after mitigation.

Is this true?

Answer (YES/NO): NO